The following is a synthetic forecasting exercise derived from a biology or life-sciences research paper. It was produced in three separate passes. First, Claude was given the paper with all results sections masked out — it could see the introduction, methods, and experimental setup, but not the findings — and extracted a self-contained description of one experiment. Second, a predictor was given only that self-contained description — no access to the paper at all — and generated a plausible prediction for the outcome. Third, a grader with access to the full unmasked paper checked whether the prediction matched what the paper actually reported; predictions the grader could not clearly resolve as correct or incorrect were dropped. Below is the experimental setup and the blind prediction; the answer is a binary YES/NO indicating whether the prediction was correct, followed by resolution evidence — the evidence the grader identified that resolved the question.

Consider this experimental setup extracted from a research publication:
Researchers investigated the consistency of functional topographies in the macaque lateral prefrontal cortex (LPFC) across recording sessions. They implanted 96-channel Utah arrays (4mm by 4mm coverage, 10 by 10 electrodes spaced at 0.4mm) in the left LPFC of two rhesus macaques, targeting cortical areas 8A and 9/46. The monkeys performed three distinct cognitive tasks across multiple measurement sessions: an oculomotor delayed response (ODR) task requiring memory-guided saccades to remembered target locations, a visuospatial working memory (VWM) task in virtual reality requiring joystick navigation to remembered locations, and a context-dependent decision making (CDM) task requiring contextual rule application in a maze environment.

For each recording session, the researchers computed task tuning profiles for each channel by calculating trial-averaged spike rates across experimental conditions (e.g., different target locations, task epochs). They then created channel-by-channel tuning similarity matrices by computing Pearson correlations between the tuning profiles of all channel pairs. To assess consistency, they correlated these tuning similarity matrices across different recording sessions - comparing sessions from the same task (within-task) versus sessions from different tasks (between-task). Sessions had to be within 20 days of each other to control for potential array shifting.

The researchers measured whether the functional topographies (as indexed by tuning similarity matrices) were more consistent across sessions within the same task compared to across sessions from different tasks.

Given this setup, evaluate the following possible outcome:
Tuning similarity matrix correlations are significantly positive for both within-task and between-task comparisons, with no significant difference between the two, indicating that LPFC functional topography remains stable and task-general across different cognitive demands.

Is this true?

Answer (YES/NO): NO